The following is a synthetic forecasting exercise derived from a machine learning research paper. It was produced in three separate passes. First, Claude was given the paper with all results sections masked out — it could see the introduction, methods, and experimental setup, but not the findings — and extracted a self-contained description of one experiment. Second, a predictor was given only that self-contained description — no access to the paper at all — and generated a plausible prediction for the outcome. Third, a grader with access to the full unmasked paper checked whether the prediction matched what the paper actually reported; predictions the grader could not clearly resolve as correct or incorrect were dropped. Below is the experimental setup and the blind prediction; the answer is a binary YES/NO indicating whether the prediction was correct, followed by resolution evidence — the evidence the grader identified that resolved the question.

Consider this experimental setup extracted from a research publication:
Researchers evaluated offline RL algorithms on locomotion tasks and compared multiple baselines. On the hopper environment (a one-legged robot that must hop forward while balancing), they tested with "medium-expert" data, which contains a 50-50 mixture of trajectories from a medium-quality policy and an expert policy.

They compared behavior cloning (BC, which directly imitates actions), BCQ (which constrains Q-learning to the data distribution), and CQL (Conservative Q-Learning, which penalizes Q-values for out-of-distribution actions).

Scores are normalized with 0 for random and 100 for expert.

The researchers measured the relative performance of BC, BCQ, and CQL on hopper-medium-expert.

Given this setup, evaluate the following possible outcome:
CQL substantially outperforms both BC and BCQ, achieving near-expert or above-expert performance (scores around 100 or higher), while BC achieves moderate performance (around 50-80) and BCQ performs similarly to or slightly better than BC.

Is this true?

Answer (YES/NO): NO